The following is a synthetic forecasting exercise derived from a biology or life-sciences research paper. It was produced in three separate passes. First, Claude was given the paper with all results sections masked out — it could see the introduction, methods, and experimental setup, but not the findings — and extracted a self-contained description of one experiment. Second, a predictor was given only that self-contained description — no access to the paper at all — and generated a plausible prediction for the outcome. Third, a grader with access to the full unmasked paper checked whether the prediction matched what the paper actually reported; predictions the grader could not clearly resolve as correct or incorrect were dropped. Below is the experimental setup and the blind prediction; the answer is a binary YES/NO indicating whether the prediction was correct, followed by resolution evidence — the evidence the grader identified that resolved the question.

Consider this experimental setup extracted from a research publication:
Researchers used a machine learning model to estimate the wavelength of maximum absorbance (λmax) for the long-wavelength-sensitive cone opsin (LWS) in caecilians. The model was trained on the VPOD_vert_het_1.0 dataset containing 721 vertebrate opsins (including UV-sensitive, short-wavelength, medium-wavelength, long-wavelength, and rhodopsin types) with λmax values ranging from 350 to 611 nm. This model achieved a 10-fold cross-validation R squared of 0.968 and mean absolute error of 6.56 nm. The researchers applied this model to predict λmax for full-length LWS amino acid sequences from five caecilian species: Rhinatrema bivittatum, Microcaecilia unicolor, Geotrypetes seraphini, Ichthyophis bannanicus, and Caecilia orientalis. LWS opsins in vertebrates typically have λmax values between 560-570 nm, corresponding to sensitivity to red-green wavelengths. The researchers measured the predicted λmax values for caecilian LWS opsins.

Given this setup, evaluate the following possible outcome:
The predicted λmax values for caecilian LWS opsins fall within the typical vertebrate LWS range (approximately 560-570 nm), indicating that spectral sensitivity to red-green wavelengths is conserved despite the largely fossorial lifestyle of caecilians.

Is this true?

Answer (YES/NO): NO